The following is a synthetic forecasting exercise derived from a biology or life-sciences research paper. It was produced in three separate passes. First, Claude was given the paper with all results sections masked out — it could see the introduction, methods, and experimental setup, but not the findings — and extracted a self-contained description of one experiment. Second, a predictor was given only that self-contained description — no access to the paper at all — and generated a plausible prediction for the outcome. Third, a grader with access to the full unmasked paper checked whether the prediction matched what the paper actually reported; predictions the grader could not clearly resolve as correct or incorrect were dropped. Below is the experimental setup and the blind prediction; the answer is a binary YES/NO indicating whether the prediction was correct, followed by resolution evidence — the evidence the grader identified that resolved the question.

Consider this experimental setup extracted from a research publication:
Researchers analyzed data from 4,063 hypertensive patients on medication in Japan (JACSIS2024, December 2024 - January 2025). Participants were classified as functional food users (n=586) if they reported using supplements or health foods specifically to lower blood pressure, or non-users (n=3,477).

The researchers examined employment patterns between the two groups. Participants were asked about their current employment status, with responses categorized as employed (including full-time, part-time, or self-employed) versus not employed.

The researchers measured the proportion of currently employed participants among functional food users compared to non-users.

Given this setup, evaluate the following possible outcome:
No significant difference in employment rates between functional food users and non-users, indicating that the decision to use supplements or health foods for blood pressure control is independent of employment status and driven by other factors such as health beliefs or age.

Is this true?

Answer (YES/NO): NO